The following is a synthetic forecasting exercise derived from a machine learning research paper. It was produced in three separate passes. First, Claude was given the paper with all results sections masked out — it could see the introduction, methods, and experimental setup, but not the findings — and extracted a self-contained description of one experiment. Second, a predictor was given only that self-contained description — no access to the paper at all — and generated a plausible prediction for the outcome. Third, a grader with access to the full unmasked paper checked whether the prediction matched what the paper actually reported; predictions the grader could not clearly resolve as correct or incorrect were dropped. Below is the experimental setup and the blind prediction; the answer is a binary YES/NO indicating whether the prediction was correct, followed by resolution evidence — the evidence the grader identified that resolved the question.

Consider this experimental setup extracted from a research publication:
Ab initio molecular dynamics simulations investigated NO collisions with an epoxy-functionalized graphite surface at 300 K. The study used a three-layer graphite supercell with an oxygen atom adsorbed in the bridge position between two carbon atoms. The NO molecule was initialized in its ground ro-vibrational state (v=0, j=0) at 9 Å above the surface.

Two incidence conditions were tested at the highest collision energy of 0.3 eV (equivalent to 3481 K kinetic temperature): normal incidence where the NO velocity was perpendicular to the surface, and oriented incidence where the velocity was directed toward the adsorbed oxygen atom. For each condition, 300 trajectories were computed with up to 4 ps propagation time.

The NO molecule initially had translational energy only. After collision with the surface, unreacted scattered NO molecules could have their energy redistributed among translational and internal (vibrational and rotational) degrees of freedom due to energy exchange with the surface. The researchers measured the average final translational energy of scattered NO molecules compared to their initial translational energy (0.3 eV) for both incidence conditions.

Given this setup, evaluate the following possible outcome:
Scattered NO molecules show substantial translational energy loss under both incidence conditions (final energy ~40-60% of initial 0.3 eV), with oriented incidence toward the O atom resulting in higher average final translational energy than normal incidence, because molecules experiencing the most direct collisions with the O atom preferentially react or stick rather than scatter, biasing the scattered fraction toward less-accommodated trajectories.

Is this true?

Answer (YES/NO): YES